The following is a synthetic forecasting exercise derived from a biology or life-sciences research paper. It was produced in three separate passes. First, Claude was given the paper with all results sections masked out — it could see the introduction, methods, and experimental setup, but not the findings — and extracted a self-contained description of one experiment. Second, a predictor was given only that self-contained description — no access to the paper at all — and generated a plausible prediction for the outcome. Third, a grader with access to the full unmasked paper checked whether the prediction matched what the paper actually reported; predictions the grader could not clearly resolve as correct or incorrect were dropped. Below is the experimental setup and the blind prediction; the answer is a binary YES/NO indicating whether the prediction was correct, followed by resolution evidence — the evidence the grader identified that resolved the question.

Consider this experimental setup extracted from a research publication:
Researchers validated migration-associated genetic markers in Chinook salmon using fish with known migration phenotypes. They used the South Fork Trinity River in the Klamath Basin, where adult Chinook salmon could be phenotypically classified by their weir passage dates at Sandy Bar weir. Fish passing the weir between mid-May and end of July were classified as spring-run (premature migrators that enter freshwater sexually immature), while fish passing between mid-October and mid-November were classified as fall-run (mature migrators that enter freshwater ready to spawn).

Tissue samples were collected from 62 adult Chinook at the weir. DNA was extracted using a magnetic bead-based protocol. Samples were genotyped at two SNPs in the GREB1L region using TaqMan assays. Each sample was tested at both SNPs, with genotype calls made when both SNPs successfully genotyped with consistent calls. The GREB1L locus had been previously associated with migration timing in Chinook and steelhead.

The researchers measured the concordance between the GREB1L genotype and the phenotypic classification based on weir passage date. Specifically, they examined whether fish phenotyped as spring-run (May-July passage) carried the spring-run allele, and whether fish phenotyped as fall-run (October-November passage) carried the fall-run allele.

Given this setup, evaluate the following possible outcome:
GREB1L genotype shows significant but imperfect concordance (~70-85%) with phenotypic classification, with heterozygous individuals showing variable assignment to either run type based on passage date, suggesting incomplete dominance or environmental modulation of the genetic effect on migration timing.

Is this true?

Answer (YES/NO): NO